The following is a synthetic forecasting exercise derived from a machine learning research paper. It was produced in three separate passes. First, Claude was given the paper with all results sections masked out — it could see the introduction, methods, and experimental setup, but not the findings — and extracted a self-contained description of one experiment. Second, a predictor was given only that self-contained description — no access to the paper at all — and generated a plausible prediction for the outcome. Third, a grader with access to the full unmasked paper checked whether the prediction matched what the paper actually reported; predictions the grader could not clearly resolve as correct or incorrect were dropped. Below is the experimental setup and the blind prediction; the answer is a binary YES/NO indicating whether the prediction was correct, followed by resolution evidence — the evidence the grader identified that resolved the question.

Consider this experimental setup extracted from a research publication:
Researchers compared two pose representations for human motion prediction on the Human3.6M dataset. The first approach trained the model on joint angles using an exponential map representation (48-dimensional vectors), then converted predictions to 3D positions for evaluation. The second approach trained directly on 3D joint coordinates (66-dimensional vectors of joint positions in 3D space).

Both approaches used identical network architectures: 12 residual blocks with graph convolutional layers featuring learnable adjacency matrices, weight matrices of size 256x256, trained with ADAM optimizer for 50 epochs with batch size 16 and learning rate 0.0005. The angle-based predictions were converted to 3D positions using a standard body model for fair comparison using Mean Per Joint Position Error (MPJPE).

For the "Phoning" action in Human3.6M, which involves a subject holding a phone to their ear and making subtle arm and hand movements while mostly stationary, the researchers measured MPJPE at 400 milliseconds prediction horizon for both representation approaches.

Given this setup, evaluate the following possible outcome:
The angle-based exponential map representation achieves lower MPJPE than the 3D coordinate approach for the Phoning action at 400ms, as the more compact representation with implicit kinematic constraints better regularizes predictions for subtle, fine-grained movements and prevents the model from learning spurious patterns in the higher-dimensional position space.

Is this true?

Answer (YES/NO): NO